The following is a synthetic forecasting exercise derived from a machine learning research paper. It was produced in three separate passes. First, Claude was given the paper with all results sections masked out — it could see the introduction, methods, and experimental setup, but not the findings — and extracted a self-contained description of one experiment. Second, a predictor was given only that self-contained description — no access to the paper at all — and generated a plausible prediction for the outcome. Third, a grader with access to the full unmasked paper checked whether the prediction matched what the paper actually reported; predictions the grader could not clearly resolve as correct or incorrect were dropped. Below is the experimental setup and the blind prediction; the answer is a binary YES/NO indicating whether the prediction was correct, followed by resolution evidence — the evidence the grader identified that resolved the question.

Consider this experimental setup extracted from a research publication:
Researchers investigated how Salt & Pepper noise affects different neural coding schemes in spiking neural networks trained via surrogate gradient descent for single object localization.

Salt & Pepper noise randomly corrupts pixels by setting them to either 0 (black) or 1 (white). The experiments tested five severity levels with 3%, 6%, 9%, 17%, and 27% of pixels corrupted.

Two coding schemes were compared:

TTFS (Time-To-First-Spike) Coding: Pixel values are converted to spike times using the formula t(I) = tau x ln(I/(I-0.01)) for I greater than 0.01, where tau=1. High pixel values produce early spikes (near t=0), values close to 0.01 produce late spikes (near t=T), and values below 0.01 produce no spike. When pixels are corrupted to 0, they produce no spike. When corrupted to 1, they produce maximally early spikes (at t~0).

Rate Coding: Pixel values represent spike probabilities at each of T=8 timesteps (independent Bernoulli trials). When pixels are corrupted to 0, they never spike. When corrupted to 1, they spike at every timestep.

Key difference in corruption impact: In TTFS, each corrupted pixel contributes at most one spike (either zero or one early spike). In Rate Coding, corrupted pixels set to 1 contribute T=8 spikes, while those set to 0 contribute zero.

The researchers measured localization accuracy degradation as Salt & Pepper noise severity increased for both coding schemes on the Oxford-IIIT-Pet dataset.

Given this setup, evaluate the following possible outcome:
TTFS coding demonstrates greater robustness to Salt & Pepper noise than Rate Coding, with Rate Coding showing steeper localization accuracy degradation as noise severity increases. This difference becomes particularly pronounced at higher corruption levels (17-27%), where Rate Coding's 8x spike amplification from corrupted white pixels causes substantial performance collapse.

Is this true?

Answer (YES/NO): NO